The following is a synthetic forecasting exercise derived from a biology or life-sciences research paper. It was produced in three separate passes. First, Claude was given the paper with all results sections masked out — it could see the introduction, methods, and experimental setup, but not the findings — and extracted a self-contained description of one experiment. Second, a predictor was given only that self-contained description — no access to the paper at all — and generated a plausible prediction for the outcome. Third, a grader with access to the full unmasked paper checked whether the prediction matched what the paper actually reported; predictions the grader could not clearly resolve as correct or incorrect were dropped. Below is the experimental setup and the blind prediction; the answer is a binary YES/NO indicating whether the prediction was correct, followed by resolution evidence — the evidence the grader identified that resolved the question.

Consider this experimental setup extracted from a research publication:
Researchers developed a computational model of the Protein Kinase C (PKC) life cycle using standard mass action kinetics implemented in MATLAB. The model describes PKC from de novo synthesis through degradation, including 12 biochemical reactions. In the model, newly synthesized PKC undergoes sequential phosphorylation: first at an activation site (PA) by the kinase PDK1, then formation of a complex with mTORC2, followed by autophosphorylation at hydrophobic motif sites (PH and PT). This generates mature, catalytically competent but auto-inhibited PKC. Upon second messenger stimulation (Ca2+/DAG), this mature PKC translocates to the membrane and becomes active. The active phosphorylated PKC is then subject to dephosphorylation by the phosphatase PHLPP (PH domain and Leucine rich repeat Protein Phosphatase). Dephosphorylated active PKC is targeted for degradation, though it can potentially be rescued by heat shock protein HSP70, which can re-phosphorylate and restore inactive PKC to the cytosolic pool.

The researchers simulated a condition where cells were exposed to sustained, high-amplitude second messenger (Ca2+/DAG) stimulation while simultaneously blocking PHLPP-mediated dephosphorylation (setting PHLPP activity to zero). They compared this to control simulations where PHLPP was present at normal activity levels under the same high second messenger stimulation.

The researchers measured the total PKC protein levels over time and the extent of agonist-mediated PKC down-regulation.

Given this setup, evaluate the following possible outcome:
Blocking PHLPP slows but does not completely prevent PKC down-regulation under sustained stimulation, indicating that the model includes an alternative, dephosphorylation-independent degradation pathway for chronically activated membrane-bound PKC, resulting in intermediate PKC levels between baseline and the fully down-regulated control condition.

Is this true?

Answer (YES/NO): NO